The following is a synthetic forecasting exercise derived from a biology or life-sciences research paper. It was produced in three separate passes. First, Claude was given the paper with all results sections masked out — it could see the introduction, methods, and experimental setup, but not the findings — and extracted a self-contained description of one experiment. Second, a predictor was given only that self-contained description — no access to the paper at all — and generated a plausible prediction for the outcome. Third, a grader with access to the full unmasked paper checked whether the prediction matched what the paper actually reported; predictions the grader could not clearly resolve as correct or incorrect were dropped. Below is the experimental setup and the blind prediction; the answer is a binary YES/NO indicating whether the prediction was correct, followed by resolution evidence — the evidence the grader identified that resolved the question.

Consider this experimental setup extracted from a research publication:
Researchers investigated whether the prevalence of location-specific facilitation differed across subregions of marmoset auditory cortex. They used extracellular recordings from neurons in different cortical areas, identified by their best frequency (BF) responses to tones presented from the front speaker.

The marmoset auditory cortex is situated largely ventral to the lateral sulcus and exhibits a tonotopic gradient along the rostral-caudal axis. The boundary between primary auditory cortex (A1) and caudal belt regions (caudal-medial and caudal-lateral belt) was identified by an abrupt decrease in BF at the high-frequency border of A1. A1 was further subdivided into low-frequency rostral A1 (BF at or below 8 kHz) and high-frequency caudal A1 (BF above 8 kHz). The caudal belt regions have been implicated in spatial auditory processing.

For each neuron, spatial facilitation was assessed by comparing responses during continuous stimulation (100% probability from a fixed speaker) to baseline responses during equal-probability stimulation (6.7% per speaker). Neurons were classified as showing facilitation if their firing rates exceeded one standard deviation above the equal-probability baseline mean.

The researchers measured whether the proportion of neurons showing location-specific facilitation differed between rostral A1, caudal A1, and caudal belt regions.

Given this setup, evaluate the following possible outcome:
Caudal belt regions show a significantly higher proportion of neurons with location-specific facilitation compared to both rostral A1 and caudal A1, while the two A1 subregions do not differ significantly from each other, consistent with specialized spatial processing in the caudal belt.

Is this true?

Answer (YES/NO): NO